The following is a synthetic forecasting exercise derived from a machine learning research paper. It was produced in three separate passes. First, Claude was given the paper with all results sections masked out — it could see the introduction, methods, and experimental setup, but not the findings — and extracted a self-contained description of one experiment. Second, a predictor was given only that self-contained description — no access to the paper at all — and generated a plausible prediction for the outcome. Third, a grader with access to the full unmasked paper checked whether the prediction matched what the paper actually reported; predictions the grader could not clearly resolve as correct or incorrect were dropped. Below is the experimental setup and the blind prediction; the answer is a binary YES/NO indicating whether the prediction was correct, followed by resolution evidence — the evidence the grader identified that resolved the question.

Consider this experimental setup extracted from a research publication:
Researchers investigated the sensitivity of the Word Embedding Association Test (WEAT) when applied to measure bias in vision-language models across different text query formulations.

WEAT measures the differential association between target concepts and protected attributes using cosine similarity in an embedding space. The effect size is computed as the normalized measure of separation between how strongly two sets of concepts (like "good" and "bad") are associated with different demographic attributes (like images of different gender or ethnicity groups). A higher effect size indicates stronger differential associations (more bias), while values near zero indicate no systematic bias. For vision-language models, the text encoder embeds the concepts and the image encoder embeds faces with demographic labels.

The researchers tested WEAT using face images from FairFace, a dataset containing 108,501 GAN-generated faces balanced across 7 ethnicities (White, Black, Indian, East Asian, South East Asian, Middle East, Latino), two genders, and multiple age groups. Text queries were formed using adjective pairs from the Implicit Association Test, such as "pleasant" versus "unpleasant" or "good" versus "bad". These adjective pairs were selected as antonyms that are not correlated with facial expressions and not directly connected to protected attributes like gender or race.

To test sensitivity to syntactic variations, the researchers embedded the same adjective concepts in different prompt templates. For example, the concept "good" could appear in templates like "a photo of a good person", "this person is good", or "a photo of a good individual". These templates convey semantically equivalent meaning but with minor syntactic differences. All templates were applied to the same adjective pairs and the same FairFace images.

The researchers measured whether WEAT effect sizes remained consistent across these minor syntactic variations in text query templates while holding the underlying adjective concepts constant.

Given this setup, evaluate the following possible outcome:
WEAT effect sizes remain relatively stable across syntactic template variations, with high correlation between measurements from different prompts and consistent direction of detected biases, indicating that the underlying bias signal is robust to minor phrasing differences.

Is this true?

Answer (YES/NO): NO